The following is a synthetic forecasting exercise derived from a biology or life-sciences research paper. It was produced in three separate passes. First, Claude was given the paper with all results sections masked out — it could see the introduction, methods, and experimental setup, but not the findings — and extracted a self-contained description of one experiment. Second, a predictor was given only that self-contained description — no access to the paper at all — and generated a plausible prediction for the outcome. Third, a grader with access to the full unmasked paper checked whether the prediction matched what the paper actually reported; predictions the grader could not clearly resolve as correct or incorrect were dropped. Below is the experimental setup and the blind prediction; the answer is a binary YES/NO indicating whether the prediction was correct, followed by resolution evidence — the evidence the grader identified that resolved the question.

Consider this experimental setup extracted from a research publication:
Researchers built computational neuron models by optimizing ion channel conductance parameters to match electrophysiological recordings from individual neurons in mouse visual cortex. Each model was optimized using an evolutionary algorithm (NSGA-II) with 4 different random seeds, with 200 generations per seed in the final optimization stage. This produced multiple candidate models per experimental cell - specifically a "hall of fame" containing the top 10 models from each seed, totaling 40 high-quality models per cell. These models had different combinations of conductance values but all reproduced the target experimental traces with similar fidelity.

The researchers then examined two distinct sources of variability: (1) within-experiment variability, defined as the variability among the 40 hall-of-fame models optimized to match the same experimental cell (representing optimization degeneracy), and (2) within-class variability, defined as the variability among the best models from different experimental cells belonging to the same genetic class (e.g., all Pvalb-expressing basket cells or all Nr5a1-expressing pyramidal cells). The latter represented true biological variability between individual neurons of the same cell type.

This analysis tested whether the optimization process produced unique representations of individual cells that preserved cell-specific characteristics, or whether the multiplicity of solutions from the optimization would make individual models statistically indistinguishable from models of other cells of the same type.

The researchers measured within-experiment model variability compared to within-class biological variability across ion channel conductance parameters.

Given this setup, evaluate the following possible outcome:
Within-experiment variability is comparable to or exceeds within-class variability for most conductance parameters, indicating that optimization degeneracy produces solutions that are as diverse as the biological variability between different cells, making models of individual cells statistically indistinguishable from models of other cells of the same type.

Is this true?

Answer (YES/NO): NO